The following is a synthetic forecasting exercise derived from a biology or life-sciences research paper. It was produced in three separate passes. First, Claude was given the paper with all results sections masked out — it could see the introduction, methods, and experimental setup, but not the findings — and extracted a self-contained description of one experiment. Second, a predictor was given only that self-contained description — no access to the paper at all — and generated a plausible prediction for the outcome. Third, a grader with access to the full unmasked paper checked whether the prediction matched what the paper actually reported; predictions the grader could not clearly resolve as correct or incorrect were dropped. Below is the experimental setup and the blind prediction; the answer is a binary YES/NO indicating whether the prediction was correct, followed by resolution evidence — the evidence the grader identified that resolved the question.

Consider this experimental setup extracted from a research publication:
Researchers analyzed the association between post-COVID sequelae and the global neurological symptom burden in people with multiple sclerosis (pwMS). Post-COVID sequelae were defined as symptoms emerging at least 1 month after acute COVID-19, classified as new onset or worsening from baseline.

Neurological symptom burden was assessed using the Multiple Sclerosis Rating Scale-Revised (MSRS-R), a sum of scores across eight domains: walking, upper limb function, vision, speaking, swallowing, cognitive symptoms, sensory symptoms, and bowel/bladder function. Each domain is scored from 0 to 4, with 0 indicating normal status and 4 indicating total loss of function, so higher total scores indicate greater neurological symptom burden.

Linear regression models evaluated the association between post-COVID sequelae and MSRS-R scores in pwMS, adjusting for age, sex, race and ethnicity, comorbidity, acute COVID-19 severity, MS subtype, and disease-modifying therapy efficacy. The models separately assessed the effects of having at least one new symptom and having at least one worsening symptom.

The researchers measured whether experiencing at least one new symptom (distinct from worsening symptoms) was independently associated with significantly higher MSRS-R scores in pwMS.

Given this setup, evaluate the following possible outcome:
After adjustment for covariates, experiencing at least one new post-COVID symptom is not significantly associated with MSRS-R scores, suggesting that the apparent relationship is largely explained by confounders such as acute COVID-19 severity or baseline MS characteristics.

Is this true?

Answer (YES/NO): YES